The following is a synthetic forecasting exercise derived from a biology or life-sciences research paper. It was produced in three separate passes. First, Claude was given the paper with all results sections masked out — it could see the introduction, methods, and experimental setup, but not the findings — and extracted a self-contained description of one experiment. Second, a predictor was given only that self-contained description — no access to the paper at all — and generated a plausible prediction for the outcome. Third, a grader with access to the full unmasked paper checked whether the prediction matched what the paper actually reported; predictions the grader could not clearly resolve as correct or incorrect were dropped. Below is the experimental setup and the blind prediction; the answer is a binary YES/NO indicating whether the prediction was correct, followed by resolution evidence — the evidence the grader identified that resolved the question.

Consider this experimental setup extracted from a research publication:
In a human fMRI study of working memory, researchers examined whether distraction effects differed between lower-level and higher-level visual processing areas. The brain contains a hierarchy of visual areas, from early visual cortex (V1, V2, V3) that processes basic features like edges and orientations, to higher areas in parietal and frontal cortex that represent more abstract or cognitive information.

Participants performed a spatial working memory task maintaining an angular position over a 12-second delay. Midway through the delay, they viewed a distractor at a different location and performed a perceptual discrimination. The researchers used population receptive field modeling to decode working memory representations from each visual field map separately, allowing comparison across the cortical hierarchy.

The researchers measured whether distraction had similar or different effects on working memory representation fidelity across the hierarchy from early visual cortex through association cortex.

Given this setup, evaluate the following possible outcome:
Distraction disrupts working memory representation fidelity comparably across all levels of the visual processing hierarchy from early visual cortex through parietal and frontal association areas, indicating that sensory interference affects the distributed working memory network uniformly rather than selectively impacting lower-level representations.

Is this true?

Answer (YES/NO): NO